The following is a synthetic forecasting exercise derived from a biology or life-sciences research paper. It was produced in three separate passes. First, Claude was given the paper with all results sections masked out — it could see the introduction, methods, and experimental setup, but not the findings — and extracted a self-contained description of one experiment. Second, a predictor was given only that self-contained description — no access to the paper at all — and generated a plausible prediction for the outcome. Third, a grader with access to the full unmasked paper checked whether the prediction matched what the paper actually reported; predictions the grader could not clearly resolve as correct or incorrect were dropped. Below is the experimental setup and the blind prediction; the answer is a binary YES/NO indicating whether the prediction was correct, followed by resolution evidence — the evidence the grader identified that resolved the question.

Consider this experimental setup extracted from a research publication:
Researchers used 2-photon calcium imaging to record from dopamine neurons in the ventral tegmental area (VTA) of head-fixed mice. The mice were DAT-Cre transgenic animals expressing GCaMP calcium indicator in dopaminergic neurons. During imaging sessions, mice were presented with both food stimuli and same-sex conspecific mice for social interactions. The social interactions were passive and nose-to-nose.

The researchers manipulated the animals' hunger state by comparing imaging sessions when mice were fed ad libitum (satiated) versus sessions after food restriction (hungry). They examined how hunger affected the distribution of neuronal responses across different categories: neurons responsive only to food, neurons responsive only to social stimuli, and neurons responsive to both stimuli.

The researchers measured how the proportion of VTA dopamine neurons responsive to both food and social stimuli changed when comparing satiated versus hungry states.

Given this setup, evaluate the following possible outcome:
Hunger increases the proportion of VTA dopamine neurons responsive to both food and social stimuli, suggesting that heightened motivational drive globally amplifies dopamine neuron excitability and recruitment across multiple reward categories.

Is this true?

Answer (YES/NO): YES